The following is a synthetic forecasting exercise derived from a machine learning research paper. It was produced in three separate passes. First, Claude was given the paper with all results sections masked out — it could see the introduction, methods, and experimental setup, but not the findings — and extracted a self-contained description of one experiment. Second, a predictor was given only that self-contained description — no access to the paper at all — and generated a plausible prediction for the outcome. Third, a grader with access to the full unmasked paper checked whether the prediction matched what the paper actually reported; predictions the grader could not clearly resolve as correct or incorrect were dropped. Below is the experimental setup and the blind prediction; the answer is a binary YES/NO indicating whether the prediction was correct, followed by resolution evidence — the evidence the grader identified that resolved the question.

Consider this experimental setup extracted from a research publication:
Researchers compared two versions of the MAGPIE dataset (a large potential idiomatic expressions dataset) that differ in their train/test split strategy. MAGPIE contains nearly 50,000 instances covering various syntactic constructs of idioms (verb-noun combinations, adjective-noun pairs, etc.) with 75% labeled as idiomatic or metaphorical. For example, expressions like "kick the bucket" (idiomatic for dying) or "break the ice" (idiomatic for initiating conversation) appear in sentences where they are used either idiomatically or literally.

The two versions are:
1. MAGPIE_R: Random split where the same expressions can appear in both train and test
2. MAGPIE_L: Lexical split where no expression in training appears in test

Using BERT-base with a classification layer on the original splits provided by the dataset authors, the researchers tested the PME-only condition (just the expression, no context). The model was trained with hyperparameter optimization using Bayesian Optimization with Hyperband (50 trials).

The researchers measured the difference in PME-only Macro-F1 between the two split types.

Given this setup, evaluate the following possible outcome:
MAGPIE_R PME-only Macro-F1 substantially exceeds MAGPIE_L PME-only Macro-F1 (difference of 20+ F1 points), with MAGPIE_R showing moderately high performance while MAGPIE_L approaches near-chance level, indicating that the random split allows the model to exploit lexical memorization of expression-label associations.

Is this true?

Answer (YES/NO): NO